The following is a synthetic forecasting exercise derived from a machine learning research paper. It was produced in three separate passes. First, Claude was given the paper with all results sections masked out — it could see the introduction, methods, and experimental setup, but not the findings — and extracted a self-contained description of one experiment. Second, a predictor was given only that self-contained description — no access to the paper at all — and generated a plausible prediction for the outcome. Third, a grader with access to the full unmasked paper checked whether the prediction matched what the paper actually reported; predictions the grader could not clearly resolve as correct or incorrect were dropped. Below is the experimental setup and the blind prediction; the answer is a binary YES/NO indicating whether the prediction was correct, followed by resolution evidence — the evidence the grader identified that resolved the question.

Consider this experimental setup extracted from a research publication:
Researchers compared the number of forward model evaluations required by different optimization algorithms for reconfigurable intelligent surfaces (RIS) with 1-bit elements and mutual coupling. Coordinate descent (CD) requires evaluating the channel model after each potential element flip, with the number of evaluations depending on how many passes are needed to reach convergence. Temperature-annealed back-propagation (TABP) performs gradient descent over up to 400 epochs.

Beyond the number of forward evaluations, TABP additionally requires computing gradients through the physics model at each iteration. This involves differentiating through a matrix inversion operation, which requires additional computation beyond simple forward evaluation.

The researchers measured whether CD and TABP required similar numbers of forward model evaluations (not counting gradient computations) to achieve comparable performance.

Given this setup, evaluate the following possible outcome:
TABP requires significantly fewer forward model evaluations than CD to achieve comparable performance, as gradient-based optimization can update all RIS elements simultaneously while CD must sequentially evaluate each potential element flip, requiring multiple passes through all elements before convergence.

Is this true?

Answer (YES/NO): NO